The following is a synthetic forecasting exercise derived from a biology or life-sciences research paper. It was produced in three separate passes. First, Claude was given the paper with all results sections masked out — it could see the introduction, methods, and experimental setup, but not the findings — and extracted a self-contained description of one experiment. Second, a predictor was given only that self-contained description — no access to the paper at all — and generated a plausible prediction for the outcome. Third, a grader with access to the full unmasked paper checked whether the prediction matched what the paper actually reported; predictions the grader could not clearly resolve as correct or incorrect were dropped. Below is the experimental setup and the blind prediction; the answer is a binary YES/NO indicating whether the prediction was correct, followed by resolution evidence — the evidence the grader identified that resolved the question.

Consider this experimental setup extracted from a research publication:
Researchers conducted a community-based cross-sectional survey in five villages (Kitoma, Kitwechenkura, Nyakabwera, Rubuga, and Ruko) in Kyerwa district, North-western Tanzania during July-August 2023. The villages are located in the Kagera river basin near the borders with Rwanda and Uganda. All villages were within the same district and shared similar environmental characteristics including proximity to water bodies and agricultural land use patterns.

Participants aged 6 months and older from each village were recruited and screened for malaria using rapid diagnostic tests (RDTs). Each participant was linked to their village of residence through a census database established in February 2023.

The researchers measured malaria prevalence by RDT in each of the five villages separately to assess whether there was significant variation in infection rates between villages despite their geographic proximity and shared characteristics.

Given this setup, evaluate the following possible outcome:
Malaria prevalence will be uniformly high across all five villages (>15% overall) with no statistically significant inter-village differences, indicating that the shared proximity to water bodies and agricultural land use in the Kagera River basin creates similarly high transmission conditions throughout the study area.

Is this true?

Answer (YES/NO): NO